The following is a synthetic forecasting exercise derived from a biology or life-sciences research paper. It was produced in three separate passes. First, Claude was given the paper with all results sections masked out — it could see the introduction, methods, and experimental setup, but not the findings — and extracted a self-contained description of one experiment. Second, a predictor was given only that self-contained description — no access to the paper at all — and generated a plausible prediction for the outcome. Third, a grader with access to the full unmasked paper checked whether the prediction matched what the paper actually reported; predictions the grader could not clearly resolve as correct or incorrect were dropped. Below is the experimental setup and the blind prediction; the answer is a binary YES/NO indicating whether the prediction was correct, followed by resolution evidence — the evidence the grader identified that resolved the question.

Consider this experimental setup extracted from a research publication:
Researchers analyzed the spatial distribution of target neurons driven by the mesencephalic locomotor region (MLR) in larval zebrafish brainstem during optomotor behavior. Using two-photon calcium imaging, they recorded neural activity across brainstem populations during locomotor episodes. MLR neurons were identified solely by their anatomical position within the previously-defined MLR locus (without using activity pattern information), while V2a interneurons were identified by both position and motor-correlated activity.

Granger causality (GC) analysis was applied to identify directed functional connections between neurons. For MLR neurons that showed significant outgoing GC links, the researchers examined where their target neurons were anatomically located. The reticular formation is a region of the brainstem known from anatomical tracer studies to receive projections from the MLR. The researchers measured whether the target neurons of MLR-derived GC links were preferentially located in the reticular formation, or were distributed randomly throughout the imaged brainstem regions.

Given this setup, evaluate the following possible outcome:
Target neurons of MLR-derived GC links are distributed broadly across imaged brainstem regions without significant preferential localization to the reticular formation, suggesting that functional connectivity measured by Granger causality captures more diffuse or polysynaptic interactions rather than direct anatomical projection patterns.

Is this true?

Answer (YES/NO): NO